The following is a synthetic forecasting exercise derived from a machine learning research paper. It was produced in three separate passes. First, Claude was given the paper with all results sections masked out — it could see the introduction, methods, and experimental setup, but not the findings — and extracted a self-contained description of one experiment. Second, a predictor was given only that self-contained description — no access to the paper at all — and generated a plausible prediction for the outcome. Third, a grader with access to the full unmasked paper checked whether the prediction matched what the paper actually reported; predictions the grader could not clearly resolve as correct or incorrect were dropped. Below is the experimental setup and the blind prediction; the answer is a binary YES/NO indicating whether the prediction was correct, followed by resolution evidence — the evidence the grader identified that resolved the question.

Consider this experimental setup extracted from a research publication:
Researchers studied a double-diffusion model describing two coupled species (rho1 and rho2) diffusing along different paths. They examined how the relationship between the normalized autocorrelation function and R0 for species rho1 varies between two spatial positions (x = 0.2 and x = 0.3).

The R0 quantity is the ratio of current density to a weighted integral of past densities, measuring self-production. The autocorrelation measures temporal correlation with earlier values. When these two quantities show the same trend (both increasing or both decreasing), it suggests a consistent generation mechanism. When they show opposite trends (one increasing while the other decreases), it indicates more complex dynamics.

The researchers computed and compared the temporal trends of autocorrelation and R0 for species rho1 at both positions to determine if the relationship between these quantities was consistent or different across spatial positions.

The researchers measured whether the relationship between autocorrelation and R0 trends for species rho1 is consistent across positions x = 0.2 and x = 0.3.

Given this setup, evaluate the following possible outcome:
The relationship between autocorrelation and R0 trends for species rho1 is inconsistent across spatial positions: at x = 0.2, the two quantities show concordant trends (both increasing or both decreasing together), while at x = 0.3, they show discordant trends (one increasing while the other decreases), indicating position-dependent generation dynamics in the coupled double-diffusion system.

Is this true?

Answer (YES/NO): NO